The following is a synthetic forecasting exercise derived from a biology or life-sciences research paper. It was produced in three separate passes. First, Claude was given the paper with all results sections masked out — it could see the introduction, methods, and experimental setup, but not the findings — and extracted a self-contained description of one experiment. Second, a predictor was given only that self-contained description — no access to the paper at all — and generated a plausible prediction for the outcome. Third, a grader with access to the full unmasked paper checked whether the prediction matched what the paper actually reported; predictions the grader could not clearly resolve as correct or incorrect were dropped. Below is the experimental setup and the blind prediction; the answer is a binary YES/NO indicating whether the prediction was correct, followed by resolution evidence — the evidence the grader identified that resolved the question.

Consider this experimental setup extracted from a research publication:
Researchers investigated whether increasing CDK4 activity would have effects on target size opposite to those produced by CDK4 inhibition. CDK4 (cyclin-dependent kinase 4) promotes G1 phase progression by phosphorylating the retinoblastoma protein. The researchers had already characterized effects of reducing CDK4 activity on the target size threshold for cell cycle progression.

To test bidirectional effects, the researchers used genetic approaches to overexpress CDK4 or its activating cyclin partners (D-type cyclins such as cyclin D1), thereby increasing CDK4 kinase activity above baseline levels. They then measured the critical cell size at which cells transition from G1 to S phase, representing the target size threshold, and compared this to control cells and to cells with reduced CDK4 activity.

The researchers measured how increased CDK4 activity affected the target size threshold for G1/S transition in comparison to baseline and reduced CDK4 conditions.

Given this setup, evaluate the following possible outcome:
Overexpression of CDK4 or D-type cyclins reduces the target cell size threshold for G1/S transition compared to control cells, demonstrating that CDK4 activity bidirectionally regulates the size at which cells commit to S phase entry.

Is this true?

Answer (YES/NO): YES